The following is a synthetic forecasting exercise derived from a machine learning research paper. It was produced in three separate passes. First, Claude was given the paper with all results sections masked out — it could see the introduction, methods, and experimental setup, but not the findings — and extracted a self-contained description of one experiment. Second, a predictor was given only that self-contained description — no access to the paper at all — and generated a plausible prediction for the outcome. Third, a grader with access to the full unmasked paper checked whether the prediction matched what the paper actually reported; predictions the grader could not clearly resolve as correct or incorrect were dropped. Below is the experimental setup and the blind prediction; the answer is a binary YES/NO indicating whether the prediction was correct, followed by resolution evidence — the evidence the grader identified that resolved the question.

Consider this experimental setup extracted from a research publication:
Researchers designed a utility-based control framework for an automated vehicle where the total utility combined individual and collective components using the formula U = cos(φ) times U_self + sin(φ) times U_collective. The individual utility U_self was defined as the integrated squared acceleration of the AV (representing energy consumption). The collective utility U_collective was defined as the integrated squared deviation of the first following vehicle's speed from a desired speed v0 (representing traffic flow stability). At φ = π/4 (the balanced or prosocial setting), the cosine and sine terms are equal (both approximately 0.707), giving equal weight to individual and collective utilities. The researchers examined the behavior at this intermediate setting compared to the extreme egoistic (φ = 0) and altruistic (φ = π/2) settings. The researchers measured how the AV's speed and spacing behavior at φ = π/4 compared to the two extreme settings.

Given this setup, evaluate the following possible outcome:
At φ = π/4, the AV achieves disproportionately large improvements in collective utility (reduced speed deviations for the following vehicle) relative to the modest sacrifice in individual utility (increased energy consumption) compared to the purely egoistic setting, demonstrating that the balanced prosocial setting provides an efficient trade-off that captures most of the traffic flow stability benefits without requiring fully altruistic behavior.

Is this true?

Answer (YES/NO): NO